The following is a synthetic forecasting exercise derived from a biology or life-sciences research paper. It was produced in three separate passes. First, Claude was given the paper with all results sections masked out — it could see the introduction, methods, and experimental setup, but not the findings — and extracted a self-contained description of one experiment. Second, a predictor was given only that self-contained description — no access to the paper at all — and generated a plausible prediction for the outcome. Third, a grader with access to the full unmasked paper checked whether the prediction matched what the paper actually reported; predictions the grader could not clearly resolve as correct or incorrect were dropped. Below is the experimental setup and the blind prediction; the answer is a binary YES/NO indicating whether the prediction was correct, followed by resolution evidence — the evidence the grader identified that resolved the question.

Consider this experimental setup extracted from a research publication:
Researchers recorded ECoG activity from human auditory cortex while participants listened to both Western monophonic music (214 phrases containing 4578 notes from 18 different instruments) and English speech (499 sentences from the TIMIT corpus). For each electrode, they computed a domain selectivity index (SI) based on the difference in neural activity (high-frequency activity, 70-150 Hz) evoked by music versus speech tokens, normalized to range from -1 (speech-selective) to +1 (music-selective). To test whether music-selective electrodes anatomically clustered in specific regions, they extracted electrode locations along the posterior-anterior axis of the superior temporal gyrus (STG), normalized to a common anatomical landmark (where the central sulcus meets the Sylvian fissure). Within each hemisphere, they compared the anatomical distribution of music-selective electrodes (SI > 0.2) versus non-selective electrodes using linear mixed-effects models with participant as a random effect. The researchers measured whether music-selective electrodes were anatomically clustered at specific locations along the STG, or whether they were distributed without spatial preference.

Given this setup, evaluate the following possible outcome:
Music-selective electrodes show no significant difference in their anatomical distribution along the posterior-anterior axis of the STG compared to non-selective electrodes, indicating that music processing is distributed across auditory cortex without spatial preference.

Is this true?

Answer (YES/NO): NO